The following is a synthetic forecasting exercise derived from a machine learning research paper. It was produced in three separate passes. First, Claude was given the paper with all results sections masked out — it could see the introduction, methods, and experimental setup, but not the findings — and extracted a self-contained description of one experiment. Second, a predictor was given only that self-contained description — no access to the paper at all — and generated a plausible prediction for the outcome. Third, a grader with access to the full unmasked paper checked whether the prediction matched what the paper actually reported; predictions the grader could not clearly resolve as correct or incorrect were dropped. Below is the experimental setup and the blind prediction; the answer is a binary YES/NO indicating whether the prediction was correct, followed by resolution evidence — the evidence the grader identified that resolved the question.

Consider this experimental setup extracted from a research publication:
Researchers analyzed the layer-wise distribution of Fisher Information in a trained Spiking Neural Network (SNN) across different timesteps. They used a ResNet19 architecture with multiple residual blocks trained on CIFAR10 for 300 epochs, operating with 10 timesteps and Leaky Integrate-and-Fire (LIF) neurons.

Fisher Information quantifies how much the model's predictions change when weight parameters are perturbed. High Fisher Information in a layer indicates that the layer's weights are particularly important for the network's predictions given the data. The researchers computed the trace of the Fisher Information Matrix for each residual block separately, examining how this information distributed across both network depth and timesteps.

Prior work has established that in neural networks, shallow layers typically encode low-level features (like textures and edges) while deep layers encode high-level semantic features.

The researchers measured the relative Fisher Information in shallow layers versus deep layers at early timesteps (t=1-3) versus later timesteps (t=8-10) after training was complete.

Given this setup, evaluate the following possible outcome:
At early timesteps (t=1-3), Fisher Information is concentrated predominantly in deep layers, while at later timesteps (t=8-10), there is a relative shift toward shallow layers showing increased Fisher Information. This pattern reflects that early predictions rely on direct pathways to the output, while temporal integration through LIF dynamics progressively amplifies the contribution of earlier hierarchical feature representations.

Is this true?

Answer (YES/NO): YES